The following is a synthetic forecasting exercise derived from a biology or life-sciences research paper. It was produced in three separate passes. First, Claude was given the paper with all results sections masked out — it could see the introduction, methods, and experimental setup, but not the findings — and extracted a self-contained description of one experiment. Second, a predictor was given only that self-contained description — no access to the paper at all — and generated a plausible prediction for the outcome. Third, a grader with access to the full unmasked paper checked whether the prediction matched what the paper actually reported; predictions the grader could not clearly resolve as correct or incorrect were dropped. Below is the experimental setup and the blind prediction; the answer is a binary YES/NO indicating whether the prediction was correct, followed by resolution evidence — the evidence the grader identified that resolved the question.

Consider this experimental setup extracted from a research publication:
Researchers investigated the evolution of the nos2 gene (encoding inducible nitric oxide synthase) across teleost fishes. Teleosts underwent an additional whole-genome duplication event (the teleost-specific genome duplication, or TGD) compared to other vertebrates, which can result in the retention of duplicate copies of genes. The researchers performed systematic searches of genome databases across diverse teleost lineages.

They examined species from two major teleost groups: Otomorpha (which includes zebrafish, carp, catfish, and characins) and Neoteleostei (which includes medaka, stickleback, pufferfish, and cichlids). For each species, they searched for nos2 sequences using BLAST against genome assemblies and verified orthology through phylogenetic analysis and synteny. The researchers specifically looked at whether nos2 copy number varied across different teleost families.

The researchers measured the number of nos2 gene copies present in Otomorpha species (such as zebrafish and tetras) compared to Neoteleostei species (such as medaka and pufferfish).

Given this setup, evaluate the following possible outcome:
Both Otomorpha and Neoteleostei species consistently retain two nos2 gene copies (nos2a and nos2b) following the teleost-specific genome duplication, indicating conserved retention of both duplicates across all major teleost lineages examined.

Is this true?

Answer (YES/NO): NO